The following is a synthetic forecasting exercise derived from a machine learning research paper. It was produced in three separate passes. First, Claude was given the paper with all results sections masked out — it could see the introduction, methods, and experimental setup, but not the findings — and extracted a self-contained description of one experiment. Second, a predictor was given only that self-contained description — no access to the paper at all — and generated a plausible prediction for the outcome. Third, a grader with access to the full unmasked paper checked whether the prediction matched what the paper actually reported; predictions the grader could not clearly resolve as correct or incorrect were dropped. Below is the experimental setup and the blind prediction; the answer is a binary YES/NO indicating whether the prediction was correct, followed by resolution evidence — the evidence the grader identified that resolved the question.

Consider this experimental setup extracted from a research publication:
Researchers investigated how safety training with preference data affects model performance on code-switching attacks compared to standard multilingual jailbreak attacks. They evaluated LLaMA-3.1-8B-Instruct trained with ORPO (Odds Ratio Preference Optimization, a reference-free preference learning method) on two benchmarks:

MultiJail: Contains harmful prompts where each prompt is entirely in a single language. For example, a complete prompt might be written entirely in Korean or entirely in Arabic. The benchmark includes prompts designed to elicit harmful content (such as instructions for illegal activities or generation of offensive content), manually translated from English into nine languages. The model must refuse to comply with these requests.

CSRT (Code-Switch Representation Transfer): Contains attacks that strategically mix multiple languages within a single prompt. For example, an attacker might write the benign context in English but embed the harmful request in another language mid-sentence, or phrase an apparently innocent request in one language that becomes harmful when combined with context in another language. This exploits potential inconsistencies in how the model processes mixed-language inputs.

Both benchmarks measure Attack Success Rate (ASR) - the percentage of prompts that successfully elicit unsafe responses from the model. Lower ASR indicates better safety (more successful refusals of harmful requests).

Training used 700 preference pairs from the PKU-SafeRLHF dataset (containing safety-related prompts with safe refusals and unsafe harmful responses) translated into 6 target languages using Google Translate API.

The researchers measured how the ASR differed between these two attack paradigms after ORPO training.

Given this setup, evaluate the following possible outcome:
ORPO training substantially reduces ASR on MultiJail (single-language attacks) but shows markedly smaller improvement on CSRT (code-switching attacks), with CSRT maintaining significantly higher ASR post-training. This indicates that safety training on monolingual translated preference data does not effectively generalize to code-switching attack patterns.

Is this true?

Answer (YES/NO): NO